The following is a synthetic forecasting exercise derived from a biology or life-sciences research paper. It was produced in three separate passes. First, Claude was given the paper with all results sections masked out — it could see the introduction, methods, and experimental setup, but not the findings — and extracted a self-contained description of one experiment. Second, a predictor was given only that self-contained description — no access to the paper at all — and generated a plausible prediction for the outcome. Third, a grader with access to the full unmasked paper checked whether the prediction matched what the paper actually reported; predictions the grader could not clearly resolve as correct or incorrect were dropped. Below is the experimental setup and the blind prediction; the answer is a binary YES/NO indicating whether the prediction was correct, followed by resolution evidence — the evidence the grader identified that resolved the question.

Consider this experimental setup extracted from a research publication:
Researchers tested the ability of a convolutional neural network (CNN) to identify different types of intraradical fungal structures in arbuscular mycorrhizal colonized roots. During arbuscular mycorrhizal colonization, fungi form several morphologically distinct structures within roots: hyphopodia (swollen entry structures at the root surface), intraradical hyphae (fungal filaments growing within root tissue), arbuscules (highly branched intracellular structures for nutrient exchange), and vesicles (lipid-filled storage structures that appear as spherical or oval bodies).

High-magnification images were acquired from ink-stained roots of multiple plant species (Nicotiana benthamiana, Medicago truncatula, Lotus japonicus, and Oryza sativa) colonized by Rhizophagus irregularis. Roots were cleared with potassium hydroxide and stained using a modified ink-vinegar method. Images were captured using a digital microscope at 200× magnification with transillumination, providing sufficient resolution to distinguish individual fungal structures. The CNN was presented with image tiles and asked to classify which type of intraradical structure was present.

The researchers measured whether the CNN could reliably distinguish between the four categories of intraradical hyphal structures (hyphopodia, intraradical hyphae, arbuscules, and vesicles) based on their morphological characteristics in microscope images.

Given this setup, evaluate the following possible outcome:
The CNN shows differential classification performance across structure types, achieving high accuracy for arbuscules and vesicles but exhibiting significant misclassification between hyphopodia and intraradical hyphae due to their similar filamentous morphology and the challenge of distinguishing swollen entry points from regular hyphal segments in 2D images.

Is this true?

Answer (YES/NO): NO